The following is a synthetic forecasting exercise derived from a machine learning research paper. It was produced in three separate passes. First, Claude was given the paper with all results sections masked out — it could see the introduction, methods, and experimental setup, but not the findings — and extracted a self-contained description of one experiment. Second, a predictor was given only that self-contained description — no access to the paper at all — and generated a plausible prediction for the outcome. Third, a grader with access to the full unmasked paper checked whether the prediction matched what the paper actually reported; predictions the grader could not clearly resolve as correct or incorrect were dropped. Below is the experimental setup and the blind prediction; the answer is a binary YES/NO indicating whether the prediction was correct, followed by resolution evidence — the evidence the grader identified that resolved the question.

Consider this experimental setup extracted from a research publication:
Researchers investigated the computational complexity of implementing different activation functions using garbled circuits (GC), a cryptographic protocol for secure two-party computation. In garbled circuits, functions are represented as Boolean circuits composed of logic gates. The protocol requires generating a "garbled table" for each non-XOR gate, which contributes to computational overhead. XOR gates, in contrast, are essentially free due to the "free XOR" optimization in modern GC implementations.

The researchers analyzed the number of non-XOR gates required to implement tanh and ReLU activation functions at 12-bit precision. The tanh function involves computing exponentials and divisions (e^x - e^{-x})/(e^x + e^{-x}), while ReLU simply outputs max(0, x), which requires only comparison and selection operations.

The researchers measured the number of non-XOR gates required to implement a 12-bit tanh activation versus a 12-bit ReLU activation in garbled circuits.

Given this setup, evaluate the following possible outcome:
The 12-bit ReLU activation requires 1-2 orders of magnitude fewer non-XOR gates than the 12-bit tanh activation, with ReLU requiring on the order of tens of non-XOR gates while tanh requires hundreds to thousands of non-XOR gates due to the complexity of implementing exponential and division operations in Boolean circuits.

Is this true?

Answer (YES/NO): YES